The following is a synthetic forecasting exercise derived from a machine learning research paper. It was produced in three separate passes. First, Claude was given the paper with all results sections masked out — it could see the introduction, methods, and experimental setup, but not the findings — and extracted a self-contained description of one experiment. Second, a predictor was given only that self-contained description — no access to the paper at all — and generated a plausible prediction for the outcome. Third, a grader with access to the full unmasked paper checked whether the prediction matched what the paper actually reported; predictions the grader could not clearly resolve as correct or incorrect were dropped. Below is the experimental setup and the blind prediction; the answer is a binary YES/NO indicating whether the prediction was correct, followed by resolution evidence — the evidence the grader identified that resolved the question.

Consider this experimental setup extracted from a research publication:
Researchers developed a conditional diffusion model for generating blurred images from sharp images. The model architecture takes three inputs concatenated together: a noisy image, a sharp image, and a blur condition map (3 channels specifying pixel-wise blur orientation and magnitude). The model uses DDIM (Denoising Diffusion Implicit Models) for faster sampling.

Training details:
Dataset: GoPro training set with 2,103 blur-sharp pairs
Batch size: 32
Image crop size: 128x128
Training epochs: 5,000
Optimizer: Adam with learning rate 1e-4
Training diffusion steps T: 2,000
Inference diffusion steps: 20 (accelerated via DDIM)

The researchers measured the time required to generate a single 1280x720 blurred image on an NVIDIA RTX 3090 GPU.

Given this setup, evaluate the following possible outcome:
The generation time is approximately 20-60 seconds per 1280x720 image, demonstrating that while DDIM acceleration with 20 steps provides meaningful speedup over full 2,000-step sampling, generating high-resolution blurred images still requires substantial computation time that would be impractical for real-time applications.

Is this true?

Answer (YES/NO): NO